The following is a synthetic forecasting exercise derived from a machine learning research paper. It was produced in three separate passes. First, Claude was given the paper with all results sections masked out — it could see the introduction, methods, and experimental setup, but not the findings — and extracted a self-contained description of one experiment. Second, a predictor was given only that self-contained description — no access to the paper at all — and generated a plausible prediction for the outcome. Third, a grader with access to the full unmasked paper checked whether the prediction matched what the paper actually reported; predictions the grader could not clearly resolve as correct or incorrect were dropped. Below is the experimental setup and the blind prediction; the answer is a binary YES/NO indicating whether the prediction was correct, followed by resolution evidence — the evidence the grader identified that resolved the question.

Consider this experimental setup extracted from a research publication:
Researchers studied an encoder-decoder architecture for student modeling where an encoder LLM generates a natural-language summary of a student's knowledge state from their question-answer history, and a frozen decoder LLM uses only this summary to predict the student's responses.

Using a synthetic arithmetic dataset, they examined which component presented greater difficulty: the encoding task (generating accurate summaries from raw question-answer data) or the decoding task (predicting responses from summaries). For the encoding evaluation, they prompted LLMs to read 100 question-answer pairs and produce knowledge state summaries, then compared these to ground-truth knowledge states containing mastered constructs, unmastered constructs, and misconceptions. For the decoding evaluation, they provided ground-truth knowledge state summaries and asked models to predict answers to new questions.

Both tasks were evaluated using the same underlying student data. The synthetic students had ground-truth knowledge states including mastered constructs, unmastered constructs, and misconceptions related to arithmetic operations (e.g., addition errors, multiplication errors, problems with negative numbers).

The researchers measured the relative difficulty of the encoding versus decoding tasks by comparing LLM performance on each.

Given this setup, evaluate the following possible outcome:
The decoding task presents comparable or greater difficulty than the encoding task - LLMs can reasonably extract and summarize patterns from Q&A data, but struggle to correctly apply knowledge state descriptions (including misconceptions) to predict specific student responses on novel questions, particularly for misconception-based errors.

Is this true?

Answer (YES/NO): NO